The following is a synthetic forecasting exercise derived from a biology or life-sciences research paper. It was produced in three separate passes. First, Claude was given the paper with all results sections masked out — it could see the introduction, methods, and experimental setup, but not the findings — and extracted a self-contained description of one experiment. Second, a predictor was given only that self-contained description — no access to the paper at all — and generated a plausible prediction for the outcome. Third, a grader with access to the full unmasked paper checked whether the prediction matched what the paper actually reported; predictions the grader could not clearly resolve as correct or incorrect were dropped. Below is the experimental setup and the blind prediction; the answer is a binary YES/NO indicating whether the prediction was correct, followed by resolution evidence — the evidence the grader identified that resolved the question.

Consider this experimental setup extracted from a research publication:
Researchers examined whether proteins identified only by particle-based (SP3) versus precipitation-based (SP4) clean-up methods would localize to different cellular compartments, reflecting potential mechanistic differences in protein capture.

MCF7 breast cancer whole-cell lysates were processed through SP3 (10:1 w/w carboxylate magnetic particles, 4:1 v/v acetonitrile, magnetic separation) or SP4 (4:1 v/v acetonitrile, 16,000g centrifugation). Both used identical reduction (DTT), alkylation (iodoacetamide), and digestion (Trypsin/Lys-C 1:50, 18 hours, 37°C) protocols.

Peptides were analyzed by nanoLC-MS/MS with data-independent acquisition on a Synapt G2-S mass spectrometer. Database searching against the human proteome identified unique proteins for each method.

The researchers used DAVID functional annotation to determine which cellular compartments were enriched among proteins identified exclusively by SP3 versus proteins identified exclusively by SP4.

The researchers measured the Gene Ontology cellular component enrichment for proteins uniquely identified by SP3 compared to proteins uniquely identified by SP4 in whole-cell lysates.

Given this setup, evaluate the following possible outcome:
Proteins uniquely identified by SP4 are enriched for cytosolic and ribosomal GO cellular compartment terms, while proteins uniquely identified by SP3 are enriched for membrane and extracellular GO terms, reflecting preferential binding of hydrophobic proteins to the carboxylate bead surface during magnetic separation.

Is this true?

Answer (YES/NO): NO